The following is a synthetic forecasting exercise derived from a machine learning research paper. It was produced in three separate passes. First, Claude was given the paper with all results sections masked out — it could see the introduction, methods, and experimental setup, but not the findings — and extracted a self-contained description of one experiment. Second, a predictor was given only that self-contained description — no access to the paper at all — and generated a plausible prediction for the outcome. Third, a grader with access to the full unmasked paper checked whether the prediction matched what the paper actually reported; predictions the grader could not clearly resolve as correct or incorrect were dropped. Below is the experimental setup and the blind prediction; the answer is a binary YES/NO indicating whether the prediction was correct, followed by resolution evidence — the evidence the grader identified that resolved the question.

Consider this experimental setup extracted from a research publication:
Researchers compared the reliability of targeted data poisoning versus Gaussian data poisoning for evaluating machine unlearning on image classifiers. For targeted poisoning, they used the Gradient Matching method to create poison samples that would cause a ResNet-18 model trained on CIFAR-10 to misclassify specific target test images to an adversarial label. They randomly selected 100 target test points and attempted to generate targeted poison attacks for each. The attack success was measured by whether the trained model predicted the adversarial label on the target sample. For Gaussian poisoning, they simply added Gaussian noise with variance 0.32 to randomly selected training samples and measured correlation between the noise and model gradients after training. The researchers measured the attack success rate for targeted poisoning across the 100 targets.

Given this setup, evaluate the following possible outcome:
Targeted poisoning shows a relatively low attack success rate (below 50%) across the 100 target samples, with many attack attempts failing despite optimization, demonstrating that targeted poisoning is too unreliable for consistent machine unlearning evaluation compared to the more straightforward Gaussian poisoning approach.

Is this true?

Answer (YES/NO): YES